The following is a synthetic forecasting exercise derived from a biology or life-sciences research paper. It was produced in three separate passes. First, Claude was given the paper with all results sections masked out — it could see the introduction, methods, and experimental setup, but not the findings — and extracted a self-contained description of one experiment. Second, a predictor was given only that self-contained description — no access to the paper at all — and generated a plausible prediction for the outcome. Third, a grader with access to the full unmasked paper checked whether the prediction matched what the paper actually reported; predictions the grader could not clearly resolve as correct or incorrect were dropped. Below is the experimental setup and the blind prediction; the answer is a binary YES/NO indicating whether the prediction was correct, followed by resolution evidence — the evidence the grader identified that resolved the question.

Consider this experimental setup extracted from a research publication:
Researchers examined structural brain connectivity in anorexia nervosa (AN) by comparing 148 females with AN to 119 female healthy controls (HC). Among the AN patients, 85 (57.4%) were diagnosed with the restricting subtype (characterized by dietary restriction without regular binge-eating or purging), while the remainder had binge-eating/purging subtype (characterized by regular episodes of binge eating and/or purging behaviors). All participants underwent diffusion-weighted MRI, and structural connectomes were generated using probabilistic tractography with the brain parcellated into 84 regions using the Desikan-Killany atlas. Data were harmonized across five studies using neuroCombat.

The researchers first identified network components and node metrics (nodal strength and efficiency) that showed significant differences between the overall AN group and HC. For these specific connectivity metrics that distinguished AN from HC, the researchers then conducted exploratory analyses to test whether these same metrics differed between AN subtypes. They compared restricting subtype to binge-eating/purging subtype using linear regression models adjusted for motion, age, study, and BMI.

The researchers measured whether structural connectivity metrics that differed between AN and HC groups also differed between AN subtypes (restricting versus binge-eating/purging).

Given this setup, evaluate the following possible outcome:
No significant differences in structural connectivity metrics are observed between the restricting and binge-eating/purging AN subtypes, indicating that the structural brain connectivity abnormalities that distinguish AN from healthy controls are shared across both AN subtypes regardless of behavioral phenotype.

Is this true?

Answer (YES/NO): NO